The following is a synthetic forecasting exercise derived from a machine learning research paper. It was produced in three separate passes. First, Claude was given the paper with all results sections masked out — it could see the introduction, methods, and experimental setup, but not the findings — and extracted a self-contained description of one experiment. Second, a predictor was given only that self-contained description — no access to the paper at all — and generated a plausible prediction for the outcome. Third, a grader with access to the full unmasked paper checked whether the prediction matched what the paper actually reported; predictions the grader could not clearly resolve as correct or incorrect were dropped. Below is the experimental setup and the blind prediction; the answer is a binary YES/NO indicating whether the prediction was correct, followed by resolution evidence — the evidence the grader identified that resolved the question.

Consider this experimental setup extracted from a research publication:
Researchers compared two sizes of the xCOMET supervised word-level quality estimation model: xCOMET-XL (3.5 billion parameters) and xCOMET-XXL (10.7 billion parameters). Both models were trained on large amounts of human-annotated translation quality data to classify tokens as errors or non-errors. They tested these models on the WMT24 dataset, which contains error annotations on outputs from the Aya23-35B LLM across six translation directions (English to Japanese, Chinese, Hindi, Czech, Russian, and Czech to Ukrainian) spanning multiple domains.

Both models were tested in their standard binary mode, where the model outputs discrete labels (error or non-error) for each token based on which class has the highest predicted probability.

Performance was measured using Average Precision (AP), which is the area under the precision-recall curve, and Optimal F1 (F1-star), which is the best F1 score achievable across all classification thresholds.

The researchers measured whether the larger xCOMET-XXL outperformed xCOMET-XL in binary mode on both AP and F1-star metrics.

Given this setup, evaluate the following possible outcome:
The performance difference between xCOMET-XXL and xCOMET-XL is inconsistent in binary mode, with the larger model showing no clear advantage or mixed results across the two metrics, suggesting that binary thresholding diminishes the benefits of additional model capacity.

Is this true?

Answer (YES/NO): YES